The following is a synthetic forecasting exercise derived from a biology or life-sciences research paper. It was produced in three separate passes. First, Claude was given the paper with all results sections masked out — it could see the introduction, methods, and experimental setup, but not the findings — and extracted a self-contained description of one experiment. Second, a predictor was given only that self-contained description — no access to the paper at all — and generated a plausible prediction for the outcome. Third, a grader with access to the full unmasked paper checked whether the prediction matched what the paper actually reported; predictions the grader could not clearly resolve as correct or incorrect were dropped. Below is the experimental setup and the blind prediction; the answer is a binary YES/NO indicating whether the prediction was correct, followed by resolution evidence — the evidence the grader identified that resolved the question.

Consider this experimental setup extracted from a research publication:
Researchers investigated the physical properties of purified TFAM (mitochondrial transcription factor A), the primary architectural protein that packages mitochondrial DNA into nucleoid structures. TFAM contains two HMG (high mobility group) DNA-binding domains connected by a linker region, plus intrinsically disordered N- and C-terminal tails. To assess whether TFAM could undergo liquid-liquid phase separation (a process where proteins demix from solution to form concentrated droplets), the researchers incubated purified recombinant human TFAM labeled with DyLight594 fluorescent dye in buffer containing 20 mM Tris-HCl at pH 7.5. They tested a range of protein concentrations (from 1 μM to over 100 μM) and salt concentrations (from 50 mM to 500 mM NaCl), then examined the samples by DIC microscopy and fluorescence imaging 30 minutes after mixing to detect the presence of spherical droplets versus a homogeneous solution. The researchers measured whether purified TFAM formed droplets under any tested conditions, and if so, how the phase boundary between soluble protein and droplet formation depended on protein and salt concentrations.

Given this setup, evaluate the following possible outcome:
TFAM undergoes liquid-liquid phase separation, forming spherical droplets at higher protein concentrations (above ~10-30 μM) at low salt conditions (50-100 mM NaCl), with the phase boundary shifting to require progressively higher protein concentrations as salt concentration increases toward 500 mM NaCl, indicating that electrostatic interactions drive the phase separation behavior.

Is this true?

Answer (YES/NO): NO